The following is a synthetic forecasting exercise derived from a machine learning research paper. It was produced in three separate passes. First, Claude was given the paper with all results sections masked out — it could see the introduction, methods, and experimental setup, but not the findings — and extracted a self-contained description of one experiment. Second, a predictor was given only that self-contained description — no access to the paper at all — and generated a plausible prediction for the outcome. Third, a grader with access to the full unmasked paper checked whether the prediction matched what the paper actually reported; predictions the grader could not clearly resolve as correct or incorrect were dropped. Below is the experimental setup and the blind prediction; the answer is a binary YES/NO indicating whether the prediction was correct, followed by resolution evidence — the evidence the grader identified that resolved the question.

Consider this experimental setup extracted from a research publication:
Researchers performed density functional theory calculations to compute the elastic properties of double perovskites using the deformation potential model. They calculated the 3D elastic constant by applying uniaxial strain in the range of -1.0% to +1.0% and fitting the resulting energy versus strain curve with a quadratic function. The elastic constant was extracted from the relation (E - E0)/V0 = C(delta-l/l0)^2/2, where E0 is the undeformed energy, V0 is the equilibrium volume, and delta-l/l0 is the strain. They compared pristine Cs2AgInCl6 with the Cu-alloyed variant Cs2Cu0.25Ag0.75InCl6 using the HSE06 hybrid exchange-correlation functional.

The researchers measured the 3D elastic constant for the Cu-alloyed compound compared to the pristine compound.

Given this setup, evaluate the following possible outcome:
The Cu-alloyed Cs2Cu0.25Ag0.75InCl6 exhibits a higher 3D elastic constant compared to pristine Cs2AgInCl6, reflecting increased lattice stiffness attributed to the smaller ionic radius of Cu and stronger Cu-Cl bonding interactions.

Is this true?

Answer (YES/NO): NO